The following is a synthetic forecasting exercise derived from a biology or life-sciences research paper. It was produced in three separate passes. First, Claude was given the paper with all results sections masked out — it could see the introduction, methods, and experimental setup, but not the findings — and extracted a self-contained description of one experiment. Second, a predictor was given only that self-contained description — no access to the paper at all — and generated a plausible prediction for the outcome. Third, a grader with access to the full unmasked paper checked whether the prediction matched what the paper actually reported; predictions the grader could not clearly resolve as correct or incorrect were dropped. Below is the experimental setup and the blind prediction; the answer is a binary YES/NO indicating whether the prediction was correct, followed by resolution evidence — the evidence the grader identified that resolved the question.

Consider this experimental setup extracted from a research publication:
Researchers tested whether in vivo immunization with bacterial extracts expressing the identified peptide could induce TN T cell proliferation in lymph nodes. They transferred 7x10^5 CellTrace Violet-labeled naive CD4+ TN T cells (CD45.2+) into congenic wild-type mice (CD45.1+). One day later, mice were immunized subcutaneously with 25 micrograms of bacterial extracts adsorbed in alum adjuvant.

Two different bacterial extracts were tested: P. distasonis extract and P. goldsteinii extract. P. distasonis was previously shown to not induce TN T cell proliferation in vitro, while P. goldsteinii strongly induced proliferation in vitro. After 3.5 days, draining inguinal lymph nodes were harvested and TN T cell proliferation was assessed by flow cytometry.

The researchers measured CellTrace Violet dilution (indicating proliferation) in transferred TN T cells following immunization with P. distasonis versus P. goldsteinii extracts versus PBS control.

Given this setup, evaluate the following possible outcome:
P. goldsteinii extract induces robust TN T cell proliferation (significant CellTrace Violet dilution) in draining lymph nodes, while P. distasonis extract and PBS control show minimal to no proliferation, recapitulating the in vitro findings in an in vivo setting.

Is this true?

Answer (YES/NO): YES